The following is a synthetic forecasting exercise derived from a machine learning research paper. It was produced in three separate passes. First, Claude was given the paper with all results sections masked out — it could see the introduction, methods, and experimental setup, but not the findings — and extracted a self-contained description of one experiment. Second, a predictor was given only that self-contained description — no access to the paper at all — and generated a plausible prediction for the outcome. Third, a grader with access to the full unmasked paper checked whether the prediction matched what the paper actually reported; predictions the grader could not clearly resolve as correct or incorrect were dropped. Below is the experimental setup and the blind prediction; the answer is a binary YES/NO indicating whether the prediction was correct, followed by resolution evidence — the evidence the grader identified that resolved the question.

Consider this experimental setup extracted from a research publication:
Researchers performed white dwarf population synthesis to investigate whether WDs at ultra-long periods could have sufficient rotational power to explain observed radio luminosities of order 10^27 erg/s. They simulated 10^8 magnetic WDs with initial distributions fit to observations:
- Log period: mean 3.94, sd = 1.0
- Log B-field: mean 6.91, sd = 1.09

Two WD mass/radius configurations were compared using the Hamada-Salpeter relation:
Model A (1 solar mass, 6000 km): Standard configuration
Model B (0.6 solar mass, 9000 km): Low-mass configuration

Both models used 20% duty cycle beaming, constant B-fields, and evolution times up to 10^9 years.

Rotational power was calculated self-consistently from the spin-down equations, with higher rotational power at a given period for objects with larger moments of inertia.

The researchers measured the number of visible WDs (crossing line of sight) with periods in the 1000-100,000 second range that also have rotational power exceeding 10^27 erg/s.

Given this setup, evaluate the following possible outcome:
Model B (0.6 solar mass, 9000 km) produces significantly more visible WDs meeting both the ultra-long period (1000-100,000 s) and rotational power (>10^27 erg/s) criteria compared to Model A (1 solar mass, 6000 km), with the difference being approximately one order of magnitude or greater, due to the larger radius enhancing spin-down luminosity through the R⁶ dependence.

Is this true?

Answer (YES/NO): NO